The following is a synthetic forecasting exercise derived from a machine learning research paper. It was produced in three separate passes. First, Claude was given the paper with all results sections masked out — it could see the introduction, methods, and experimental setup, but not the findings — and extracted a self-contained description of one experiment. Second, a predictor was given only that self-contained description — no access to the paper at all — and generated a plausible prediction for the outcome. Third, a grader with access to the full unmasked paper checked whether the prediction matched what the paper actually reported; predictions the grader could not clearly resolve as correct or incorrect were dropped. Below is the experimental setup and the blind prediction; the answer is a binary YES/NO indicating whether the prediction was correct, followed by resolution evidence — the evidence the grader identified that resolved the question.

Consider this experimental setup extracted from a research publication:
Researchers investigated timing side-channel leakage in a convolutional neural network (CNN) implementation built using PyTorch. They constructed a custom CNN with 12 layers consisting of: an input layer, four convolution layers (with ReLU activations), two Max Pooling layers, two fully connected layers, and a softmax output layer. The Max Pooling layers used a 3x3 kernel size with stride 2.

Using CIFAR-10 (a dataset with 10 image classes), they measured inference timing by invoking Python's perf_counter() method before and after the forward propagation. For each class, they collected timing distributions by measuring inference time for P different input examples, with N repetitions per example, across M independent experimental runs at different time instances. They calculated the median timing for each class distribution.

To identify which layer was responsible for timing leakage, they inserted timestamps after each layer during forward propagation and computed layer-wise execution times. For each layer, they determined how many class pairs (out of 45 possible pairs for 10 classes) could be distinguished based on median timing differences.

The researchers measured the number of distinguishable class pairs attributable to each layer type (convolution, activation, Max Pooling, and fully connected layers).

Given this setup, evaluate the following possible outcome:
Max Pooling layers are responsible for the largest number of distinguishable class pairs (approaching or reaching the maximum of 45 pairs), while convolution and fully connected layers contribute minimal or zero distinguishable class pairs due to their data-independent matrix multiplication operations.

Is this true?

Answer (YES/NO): NO